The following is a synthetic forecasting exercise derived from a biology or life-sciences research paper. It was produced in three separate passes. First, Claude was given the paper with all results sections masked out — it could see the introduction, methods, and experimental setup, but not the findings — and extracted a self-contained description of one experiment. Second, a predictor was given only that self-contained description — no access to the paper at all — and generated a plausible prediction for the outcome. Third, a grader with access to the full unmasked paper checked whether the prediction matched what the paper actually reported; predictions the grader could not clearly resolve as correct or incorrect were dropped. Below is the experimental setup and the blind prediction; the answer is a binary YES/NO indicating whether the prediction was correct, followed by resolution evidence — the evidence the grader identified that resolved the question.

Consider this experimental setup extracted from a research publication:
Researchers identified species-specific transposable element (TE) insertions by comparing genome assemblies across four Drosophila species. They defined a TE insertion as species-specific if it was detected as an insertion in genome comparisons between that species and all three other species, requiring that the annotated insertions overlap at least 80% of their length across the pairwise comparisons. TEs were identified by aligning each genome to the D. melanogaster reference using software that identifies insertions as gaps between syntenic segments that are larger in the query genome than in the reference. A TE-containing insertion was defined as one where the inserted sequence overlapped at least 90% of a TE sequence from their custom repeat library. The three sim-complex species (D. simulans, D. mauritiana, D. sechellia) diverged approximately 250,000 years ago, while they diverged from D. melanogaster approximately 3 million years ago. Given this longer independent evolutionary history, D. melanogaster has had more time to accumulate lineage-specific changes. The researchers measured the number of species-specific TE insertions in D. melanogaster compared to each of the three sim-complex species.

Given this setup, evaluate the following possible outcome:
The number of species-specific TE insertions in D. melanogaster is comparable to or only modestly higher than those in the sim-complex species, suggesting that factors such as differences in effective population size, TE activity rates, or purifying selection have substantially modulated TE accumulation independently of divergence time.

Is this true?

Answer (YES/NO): YES